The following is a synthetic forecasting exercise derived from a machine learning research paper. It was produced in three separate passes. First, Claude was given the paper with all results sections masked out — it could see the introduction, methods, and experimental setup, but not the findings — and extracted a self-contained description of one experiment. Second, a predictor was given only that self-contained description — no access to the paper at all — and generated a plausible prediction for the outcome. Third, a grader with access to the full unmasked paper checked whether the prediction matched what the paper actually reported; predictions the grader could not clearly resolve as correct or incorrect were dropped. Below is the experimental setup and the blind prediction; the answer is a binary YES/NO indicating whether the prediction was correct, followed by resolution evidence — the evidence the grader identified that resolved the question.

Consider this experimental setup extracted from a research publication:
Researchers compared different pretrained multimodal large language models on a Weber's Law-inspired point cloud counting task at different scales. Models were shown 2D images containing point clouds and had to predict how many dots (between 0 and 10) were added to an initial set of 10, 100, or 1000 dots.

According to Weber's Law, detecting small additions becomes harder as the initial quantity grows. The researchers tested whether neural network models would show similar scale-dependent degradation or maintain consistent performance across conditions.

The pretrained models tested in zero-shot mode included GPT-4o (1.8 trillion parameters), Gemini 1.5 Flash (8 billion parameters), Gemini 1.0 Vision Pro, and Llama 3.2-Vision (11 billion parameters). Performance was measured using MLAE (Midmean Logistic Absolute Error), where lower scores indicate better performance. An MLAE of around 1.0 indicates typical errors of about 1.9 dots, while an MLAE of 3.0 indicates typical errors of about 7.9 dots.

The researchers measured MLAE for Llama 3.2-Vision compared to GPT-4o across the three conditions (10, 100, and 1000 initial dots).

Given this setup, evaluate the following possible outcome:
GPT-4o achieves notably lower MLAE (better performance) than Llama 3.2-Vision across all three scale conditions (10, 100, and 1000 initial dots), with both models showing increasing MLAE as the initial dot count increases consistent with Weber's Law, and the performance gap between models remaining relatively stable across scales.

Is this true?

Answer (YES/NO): NO